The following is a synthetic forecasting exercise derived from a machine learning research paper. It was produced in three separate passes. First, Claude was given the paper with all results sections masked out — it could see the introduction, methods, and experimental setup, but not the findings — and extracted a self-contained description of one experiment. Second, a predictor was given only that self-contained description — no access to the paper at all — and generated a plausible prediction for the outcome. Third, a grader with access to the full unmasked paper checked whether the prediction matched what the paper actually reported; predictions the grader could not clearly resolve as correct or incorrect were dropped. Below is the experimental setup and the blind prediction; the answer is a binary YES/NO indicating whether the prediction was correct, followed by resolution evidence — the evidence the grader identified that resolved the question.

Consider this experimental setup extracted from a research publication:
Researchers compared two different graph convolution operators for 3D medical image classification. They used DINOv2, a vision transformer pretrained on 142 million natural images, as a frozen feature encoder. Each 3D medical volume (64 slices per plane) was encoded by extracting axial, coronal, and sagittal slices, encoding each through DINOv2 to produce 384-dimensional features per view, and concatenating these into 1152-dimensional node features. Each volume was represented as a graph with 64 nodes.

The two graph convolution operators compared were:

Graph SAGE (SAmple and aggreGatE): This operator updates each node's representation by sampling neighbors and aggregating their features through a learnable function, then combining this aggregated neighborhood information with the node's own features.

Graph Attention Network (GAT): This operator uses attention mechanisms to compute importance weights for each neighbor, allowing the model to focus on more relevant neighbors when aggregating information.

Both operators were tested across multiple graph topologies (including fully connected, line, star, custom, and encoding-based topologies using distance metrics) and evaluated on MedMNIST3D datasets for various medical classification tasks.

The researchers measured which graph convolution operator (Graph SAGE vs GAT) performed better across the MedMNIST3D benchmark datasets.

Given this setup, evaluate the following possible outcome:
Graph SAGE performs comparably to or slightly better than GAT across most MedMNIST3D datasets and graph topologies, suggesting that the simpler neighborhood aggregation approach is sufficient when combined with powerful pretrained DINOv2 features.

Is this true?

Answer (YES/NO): YES